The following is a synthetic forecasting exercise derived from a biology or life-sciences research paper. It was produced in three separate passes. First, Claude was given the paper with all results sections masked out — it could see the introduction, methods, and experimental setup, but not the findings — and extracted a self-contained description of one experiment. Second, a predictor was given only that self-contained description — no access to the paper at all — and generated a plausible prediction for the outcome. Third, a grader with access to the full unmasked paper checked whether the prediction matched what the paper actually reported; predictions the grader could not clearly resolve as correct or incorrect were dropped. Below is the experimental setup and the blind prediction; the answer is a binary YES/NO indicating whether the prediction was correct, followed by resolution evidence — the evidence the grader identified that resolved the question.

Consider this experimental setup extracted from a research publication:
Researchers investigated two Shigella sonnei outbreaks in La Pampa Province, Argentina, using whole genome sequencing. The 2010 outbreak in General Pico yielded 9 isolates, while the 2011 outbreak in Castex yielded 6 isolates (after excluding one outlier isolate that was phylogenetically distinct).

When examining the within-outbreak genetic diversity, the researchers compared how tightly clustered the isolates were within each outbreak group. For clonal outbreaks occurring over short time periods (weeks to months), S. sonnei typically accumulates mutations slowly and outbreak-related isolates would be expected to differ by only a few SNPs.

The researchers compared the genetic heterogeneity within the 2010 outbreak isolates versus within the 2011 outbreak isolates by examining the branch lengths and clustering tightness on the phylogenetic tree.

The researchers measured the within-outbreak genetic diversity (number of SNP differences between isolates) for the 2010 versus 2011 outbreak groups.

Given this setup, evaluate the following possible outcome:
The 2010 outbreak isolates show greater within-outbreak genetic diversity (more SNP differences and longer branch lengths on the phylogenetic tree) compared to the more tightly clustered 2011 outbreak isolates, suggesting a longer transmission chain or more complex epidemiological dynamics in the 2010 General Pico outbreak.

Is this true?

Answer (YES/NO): YES